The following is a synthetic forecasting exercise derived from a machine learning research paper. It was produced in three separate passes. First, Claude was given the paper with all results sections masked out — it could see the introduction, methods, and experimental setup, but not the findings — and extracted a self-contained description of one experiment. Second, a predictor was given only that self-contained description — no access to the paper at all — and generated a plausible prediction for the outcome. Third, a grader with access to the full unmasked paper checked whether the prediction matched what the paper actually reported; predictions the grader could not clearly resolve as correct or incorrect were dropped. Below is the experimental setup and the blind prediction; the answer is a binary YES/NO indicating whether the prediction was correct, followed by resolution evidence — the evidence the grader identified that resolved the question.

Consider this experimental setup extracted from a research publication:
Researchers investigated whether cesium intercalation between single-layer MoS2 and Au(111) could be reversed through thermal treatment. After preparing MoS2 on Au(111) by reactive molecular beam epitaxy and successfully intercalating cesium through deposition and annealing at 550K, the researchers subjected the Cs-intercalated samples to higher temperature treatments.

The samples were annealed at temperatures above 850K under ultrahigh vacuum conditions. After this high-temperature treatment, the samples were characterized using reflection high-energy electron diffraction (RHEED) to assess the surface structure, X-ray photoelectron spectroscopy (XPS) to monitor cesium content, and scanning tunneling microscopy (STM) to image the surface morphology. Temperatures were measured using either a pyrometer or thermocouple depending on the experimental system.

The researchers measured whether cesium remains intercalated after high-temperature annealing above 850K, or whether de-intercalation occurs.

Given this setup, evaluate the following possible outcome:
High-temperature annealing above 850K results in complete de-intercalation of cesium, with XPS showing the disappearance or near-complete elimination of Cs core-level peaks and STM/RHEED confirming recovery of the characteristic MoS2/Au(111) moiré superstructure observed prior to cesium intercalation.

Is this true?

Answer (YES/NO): NO